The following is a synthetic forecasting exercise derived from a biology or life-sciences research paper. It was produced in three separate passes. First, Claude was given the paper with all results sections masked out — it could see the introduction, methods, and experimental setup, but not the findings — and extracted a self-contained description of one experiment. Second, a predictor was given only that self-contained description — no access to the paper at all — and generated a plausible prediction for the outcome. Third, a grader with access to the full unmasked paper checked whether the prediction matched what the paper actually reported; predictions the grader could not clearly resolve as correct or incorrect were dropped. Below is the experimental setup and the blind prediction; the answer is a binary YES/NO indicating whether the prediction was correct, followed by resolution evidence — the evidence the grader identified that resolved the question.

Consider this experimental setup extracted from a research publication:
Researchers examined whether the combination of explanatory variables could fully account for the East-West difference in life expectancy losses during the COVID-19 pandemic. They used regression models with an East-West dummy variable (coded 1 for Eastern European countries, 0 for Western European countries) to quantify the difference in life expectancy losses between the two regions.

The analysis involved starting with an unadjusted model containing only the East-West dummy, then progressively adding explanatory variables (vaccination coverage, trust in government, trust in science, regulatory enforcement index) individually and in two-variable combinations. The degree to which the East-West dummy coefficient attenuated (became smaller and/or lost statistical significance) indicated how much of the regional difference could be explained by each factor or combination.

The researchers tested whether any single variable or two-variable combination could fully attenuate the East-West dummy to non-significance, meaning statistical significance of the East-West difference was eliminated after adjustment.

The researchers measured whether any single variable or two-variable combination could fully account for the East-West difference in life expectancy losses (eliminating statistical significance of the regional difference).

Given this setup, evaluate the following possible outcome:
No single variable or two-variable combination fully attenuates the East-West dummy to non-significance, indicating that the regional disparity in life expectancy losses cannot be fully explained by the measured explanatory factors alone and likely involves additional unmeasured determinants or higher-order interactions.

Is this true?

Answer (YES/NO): YES